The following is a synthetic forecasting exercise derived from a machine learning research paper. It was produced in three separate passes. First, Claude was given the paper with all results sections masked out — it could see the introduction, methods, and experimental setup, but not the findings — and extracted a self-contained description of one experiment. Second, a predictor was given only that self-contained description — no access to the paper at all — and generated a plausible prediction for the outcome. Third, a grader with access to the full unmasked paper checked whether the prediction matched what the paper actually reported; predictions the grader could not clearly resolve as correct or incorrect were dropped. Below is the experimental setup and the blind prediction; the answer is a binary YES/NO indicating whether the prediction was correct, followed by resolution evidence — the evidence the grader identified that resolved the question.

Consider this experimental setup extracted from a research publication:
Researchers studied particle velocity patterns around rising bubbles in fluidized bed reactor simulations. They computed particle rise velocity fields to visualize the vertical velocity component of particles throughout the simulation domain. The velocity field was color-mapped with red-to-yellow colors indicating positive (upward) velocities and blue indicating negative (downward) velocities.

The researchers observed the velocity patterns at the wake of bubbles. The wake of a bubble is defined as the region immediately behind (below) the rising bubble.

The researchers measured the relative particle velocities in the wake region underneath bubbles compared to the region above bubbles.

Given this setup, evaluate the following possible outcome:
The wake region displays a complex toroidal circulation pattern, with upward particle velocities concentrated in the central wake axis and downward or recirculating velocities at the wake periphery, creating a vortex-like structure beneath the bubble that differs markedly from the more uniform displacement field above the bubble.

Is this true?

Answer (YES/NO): NO